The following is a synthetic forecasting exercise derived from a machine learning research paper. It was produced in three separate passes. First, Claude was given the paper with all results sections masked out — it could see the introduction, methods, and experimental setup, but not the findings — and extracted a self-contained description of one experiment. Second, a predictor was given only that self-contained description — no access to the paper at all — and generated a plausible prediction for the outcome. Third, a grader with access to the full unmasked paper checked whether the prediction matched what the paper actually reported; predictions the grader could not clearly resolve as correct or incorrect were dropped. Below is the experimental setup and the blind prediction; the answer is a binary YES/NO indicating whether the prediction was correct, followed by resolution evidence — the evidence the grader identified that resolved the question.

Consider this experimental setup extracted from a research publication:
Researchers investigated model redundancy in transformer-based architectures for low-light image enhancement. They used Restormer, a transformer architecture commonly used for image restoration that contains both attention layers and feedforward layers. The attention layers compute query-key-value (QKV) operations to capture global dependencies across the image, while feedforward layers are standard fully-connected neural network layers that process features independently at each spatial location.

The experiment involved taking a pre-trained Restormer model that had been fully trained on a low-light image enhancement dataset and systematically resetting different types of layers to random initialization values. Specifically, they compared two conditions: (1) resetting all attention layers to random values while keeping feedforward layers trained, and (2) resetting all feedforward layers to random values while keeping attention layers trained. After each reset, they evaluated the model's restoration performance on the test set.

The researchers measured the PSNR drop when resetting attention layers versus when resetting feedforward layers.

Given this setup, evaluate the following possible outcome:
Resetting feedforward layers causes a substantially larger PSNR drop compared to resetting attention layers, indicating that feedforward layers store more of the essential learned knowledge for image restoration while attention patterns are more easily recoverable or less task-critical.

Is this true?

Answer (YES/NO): YES